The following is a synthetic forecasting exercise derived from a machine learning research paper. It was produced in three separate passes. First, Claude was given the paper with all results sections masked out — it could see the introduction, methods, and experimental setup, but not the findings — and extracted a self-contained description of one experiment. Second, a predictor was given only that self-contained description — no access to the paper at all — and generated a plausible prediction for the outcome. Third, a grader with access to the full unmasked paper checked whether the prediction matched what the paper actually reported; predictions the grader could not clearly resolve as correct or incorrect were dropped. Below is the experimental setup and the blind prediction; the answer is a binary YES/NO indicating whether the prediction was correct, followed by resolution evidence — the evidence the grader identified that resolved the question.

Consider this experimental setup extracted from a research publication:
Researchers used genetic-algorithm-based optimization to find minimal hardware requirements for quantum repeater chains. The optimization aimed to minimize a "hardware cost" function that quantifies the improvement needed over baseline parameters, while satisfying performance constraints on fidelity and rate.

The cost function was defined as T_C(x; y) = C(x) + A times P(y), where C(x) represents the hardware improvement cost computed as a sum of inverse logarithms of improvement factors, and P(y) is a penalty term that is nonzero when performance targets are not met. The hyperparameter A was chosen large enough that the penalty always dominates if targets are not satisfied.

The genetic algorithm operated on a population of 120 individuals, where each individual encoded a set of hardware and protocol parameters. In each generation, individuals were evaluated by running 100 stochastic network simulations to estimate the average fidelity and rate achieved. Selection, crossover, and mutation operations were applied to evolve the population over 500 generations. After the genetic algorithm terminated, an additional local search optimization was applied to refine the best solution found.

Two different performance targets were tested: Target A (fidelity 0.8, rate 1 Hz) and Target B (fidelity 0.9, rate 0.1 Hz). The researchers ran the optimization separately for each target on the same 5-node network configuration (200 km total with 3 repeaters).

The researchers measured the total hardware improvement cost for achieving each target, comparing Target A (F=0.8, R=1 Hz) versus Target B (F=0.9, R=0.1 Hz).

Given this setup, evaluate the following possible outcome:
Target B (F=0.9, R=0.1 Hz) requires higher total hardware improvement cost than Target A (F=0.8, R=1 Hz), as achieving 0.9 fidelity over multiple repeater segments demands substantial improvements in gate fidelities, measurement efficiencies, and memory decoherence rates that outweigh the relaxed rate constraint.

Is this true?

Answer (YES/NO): YES